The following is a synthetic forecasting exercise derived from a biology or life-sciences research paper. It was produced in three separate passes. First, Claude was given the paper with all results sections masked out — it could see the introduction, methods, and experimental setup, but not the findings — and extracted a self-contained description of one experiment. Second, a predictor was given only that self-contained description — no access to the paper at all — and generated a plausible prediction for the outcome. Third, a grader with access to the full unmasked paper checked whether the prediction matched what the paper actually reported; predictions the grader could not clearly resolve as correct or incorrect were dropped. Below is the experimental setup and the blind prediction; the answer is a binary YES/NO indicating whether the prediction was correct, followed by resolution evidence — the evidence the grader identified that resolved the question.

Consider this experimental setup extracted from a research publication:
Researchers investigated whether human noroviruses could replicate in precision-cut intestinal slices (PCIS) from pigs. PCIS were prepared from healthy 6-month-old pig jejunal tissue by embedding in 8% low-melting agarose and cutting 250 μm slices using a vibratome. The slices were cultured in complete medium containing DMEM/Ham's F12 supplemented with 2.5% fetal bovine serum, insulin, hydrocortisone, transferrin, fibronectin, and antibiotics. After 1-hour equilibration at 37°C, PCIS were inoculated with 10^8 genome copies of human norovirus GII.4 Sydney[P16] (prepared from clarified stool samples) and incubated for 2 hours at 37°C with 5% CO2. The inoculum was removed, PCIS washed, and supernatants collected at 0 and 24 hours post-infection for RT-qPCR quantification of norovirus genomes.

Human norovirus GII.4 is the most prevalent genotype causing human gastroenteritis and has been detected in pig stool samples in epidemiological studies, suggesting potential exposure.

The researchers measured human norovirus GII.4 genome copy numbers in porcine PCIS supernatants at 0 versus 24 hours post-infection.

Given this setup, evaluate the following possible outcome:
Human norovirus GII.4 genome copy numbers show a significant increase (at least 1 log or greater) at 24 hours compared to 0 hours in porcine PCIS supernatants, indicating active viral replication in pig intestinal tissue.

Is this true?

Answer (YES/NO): YES